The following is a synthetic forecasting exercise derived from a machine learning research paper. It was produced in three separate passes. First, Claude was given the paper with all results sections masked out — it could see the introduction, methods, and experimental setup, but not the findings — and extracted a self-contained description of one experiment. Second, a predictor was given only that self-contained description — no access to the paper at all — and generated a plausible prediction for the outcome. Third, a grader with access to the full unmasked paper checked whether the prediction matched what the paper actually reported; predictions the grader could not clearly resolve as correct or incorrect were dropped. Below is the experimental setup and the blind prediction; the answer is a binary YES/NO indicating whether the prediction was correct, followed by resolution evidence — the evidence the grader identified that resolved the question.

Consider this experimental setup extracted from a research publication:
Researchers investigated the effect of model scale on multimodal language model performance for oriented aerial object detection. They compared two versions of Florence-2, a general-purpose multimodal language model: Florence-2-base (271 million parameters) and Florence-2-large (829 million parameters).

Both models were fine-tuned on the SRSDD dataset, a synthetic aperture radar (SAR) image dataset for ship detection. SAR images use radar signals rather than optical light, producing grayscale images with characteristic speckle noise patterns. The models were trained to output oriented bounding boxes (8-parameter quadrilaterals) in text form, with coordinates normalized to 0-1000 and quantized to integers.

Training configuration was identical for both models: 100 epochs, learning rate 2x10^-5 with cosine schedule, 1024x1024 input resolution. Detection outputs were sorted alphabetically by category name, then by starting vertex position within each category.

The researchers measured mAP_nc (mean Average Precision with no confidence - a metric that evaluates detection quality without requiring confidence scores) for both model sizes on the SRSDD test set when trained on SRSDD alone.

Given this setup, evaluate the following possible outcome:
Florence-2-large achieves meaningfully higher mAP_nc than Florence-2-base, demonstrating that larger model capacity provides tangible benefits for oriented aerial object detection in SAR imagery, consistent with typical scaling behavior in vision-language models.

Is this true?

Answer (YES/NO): NO